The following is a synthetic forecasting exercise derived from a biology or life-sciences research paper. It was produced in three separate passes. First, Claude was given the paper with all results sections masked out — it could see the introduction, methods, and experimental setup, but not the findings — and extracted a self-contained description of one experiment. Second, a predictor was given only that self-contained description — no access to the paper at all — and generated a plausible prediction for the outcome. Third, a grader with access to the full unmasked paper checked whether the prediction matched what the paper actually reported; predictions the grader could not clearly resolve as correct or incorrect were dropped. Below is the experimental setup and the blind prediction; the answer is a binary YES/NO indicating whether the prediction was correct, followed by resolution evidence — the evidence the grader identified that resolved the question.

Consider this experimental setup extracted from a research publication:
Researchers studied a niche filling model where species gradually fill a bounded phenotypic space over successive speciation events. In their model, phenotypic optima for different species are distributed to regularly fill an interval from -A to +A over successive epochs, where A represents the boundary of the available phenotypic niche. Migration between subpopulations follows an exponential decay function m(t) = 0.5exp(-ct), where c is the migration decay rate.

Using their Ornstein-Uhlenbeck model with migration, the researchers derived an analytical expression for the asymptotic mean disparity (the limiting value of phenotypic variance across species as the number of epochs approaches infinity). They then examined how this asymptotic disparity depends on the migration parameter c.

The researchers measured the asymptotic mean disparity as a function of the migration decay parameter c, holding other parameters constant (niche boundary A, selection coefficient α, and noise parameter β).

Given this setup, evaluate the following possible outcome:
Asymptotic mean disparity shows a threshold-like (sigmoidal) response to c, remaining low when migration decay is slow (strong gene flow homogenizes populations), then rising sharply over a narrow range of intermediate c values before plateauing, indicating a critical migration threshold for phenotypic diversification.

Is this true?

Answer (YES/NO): NO